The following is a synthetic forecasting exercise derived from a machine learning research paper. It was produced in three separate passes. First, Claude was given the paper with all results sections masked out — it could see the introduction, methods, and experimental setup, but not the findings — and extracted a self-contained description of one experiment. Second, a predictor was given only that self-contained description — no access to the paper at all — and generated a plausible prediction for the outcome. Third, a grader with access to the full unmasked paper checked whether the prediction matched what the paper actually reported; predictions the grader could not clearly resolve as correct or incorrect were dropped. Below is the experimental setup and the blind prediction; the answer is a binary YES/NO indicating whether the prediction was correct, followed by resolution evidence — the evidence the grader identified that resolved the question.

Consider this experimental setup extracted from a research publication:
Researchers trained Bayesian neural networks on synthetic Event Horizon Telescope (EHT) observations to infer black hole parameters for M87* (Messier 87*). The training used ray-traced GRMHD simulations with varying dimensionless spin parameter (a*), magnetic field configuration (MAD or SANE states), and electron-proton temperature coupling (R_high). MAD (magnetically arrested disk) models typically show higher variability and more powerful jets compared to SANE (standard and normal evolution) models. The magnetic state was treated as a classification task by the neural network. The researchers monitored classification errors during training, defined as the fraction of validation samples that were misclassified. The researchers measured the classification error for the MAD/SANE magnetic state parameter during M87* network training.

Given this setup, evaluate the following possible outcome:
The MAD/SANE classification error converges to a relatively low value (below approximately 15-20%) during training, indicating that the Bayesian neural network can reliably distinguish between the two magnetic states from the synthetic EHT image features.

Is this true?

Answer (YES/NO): YES